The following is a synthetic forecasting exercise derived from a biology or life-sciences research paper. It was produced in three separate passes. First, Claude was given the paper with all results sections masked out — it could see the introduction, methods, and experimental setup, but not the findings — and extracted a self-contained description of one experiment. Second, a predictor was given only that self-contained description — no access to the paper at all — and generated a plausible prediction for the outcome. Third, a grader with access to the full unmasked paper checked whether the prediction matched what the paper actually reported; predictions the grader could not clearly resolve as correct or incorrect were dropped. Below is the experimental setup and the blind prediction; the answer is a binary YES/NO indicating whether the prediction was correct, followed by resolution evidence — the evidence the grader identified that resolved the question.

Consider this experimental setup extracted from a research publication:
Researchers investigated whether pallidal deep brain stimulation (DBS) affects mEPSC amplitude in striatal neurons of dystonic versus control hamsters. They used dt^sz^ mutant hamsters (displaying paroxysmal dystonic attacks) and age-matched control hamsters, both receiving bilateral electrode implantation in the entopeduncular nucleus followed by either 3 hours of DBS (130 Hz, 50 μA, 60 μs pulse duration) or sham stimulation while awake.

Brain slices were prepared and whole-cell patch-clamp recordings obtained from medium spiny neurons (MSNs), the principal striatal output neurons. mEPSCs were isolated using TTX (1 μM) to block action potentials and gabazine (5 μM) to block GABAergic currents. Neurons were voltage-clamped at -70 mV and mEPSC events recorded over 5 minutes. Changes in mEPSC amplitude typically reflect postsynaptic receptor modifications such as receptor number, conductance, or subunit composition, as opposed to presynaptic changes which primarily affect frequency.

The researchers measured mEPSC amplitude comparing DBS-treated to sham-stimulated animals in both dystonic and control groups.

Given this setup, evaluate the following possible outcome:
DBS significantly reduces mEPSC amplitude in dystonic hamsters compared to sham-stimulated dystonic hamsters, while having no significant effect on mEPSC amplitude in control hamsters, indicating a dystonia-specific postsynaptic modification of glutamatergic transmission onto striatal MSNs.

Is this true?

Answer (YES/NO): NO